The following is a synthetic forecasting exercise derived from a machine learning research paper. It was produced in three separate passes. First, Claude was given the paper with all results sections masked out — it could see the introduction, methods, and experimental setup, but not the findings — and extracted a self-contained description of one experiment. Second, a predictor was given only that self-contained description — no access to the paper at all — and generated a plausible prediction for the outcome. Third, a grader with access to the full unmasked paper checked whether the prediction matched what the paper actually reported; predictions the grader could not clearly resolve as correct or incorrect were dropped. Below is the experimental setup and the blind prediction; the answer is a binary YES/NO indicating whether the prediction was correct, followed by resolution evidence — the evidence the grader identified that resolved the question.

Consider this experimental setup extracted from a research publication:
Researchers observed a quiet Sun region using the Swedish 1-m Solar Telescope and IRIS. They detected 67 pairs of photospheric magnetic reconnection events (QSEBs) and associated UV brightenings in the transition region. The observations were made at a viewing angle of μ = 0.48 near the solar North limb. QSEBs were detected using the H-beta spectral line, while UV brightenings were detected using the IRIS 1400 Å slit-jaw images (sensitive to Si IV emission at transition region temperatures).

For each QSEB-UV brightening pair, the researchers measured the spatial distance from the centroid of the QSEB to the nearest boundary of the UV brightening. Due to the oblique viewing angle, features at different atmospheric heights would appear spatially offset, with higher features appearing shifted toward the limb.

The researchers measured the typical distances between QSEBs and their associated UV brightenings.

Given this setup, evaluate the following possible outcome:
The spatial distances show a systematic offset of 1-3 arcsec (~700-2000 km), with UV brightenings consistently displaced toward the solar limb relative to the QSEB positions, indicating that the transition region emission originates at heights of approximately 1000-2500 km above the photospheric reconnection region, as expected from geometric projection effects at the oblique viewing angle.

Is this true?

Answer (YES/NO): NO